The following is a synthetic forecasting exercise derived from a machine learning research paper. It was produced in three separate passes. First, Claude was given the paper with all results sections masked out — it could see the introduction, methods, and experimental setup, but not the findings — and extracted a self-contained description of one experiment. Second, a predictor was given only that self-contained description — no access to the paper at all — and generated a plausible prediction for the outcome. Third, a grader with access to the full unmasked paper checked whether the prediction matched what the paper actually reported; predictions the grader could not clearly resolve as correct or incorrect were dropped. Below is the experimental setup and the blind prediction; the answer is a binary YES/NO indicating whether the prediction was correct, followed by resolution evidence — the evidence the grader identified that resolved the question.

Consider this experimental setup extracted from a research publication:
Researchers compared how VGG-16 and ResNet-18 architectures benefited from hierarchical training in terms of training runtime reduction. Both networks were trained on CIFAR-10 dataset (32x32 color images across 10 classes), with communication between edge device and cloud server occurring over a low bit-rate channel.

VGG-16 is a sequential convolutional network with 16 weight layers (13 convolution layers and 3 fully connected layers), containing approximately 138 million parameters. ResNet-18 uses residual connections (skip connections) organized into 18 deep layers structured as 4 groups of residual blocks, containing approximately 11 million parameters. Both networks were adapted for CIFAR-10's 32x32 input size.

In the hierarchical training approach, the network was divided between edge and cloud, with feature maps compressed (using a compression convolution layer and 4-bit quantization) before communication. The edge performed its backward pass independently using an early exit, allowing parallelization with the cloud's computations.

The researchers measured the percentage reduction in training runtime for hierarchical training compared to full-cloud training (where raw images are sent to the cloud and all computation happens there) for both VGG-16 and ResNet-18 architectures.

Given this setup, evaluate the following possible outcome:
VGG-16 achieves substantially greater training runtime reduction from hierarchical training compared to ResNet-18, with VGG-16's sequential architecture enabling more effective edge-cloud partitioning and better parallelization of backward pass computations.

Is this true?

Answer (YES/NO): NO